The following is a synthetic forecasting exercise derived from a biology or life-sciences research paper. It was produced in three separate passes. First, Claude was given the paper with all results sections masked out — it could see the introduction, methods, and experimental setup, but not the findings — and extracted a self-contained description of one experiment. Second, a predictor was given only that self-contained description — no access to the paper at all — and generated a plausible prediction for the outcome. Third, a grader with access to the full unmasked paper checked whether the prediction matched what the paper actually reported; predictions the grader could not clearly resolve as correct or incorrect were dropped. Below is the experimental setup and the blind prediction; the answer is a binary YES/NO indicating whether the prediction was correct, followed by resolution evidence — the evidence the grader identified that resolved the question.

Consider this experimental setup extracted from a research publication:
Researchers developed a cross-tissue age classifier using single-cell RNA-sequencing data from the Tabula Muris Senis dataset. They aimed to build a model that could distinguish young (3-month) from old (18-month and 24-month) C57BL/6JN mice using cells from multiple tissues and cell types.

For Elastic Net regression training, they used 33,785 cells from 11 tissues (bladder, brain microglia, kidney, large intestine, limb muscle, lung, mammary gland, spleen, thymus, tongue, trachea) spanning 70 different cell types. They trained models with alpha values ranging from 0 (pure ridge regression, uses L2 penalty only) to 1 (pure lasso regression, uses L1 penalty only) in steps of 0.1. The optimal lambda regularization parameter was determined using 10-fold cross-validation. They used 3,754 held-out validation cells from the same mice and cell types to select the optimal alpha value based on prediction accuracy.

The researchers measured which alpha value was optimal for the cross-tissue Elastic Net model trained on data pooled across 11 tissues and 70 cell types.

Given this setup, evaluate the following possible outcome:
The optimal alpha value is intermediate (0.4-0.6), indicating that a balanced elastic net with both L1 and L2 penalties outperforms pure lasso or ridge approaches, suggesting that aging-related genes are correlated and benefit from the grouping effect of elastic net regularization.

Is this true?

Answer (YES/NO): NO